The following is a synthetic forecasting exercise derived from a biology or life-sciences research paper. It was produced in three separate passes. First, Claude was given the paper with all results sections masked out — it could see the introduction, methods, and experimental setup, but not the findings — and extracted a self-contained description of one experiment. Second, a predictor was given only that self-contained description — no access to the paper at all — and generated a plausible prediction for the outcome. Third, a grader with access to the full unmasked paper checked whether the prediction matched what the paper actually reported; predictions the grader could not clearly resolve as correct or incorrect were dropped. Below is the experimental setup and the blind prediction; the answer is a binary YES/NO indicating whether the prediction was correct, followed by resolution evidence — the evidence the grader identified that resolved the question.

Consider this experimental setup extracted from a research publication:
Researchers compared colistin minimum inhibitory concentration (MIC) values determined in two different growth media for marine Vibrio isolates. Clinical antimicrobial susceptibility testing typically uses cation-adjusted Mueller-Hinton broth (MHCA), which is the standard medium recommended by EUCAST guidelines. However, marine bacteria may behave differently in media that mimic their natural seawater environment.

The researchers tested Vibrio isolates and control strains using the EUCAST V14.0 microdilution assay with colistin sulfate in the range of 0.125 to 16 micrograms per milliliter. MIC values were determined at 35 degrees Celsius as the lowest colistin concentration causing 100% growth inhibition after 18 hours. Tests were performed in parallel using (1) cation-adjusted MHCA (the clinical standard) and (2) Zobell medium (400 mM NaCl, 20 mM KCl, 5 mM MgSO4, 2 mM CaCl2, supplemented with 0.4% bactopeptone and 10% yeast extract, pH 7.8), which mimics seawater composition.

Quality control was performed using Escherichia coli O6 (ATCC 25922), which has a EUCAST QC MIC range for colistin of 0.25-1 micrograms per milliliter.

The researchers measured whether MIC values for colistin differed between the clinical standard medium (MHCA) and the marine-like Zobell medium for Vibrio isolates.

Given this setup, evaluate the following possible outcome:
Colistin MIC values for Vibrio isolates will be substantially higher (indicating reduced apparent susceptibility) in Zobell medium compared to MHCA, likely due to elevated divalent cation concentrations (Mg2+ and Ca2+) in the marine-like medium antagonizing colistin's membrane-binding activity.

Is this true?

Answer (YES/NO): NO